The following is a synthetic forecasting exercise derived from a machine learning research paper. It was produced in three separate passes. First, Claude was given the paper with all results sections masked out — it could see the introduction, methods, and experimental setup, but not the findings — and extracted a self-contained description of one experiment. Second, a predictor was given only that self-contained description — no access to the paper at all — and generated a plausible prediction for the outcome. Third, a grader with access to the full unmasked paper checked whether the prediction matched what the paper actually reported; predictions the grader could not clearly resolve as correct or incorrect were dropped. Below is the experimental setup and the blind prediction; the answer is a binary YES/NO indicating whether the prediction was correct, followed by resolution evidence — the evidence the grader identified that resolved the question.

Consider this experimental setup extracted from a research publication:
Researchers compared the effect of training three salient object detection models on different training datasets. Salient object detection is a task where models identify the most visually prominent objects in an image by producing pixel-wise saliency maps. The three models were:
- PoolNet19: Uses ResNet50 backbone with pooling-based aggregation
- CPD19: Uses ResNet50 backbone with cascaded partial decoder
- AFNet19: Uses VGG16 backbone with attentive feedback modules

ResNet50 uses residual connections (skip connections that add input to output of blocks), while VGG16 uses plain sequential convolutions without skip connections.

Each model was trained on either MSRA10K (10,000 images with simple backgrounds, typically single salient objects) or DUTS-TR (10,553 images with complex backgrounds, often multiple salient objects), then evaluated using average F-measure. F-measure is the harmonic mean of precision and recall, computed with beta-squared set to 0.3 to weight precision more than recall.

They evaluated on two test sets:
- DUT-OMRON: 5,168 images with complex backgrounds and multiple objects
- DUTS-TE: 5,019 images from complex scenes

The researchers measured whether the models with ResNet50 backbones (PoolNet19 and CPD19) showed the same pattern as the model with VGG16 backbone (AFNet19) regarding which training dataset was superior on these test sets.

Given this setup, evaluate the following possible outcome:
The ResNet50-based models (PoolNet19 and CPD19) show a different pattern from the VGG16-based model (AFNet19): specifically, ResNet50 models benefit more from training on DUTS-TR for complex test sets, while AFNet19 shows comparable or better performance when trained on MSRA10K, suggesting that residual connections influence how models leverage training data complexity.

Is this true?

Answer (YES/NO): YES